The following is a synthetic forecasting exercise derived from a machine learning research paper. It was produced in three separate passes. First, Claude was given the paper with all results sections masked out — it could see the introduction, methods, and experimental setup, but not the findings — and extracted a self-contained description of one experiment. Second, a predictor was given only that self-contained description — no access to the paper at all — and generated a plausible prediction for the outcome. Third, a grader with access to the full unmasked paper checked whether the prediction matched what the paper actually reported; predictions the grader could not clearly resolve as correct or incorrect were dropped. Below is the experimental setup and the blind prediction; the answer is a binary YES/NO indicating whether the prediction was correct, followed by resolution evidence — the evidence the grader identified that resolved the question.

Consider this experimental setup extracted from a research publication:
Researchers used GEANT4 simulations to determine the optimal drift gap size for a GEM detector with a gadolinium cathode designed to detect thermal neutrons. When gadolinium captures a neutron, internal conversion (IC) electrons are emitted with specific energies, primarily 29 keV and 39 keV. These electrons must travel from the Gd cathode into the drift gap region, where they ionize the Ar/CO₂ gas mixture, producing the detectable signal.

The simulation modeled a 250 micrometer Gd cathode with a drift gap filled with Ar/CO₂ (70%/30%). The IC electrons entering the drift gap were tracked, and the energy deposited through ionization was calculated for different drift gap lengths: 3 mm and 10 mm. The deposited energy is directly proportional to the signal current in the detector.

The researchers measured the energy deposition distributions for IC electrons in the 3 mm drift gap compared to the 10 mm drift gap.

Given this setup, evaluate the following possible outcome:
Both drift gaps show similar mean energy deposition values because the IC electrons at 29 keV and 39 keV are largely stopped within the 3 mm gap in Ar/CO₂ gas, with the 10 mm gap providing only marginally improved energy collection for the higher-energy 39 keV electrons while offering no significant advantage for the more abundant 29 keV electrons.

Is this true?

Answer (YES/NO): NO